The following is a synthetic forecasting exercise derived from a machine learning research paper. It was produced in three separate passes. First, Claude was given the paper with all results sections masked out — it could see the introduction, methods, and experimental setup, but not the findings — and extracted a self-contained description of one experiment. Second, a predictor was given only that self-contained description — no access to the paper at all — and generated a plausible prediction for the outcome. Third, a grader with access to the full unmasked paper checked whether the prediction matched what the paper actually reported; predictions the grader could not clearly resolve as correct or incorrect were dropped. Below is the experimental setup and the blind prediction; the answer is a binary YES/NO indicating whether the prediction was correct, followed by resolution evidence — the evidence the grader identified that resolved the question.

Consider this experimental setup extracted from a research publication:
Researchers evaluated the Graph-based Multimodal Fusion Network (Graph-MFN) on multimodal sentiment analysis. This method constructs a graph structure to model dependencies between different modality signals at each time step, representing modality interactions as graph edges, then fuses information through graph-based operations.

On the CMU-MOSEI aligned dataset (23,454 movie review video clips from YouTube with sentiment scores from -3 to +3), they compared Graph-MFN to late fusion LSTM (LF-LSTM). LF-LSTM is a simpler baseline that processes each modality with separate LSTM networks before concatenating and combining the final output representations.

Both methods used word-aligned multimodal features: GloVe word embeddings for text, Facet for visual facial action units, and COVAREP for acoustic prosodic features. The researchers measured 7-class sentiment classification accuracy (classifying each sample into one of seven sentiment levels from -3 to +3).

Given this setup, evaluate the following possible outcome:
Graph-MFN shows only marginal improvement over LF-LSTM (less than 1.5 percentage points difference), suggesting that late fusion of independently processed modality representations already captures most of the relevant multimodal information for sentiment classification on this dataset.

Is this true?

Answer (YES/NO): NO